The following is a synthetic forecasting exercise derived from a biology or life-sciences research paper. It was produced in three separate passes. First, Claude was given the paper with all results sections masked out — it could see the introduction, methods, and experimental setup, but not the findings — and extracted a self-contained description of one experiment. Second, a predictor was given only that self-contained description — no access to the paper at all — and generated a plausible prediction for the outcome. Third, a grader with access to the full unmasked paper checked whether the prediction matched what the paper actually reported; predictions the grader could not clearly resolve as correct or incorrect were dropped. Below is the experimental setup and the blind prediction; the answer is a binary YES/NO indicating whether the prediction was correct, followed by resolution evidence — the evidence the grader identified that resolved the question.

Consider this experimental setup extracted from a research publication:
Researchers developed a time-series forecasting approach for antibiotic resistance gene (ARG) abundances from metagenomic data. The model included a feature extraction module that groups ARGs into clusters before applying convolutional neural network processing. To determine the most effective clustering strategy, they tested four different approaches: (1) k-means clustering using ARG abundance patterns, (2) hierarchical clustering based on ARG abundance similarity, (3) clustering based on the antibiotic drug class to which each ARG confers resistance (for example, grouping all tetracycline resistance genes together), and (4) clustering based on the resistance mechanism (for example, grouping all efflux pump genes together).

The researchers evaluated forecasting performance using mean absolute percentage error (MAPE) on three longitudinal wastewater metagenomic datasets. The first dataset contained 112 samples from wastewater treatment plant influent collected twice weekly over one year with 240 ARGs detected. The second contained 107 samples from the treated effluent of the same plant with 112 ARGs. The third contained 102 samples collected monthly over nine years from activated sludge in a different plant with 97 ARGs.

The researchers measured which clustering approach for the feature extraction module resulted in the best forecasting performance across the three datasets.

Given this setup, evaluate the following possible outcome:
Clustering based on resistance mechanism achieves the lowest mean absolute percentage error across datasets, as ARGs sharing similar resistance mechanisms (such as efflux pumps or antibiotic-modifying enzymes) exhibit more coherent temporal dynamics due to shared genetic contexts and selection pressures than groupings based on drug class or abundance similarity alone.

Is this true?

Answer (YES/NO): NO